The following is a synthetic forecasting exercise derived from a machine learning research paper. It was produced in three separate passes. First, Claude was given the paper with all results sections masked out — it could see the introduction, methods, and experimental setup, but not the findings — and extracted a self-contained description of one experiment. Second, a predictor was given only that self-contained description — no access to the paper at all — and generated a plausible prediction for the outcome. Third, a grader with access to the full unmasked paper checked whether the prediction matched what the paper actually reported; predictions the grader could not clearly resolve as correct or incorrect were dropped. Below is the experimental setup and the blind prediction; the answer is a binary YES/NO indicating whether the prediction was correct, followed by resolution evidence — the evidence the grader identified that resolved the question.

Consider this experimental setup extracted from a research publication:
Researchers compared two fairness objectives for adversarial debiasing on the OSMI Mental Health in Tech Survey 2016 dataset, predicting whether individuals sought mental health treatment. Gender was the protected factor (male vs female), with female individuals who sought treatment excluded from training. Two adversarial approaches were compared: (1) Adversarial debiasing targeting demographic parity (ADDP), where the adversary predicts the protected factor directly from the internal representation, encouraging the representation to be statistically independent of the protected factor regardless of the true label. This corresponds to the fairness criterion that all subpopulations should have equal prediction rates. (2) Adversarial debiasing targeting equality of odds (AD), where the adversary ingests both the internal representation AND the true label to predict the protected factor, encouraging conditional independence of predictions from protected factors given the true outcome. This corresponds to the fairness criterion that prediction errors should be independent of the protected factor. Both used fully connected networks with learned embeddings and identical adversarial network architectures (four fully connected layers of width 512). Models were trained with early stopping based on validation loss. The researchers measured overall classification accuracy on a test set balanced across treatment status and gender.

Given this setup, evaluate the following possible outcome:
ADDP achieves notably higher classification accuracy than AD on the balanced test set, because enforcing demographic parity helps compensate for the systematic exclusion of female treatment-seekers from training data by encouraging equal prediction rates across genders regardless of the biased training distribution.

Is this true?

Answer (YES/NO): NO